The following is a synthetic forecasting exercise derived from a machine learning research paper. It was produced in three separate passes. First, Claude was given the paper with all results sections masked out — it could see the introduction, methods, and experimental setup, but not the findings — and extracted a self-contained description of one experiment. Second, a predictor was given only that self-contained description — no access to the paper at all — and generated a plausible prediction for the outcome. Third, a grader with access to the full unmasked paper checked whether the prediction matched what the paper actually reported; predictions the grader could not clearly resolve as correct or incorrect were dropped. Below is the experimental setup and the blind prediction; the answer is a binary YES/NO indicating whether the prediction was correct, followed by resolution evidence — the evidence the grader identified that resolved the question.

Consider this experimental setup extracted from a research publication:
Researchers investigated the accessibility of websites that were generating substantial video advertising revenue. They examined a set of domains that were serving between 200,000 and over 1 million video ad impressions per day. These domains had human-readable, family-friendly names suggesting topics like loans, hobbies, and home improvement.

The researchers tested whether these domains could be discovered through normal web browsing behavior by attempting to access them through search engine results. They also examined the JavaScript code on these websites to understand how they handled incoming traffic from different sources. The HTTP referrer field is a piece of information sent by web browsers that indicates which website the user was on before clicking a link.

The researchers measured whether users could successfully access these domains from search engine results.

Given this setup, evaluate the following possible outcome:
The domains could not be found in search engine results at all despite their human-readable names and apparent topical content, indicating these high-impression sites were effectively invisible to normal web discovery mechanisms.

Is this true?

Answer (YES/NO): NO